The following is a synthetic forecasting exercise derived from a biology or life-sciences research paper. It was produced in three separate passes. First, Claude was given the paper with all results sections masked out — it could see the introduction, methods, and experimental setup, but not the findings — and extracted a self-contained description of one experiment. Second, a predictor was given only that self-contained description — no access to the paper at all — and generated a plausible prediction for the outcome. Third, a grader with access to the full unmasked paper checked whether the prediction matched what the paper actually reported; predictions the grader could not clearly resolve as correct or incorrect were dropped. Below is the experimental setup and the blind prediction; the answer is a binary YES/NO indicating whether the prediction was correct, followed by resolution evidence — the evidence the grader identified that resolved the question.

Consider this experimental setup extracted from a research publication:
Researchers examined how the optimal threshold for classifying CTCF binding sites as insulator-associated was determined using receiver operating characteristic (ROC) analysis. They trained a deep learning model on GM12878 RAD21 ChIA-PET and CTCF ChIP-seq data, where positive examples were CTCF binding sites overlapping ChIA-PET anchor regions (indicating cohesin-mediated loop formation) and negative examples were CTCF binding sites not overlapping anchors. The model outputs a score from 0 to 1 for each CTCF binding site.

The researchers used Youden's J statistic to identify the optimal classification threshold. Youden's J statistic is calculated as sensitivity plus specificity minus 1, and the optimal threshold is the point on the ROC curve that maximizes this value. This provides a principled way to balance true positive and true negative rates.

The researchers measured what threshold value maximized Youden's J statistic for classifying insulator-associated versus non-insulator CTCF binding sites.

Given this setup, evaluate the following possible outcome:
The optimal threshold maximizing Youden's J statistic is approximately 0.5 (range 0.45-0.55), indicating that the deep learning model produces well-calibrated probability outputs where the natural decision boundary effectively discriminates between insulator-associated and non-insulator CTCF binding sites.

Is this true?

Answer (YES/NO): YES